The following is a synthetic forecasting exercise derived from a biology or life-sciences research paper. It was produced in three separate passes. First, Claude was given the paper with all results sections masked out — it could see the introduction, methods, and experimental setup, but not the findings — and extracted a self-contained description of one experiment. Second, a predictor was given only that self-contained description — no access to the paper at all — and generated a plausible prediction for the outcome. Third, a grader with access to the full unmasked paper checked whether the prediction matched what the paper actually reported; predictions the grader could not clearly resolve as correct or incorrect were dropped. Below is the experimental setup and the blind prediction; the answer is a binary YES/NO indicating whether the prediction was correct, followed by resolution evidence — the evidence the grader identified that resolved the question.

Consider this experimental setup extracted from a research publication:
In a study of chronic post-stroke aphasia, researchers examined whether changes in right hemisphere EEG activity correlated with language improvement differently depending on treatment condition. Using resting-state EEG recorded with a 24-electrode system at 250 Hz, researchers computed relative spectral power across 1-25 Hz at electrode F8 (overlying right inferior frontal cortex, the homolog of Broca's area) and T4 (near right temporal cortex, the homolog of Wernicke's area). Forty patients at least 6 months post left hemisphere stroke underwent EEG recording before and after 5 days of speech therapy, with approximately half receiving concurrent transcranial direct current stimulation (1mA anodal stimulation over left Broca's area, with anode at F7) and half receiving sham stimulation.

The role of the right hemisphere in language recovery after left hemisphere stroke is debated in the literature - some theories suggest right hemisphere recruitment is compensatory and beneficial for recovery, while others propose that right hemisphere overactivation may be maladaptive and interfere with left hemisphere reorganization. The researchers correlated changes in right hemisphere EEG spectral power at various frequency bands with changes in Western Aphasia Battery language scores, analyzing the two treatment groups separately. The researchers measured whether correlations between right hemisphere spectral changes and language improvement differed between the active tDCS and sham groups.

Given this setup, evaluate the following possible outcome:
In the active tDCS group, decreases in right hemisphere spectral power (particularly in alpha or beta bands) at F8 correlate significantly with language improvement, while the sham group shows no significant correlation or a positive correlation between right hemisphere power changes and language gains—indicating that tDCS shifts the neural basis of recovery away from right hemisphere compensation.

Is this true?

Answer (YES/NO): NO